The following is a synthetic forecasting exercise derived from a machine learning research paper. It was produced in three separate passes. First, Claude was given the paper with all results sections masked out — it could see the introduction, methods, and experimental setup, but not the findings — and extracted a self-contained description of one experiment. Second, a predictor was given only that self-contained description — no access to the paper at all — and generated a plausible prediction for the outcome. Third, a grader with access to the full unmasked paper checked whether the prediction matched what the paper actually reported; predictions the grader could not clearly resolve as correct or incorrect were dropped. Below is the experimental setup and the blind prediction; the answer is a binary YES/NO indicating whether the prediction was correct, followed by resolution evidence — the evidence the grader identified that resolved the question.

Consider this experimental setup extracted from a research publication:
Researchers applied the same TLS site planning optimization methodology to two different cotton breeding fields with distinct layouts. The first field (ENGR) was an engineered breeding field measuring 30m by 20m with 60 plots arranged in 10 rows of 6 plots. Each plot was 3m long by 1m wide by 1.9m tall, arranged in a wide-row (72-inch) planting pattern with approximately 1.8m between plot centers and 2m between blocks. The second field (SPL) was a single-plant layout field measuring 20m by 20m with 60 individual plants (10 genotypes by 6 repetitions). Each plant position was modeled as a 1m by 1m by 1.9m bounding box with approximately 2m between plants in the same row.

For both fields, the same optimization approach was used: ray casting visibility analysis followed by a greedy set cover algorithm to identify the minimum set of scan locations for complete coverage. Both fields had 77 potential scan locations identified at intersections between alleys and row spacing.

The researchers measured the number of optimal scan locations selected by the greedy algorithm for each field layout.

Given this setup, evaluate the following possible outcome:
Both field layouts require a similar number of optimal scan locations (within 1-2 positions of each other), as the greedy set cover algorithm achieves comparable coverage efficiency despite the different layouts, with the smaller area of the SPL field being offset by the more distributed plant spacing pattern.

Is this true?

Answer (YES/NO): NO